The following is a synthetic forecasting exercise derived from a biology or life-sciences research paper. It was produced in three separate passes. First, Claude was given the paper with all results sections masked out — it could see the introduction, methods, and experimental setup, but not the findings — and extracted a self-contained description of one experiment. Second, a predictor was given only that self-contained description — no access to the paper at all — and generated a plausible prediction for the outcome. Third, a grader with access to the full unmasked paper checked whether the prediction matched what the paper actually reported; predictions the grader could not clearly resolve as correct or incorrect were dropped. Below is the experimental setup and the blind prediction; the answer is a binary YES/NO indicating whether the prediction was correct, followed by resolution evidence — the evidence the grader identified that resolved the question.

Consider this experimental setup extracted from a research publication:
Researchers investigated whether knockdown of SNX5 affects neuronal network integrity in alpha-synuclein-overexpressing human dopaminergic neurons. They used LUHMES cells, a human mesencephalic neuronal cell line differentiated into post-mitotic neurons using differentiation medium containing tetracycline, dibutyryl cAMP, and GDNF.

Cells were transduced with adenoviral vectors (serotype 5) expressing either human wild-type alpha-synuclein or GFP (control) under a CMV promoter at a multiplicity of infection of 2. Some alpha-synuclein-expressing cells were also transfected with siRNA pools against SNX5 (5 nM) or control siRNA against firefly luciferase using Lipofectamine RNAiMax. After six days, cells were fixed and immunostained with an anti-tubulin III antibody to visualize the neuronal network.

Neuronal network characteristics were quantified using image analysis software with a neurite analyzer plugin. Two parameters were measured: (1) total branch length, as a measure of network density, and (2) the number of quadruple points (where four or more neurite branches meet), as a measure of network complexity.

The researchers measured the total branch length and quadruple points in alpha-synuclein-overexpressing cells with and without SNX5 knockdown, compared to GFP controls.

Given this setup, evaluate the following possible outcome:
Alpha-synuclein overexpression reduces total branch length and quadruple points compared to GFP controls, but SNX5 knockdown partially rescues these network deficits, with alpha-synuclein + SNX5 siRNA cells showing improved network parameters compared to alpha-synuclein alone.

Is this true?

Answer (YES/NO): YES